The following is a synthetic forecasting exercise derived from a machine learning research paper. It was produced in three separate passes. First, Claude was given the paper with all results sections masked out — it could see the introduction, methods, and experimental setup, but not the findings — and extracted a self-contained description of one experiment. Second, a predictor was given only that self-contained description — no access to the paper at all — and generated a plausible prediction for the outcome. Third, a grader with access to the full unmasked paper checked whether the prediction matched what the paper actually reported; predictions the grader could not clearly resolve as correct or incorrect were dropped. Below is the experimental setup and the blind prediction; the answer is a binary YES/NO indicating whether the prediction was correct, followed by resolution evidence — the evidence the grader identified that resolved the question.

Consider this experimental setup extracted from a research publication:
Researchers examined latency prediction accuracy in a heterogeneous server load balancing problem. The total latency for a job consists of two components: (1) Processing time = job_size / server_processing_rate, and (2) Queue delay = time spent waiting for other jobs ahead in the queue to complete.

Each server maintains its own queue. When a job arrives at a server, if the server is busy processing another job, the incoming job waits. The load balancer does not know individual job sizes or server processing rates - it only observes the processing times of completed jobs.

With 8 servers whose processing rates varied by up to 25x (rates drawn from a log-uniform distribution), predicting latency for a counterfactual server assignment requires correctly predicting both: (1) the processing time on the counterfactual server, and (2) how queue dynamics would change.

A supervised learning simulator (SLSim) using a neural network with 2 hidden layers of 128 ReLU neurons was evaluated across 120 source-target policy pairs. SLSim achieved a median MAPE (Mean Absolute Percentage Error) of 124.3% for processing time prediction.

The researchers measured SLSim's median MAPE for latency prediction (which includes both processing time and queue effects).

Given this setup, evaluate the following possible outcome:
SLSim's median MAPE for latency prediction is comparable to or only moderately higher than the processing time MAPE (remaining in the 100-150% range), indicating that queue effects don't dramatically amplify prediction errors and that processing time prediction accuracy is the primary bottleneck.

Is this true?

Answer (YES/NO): NO